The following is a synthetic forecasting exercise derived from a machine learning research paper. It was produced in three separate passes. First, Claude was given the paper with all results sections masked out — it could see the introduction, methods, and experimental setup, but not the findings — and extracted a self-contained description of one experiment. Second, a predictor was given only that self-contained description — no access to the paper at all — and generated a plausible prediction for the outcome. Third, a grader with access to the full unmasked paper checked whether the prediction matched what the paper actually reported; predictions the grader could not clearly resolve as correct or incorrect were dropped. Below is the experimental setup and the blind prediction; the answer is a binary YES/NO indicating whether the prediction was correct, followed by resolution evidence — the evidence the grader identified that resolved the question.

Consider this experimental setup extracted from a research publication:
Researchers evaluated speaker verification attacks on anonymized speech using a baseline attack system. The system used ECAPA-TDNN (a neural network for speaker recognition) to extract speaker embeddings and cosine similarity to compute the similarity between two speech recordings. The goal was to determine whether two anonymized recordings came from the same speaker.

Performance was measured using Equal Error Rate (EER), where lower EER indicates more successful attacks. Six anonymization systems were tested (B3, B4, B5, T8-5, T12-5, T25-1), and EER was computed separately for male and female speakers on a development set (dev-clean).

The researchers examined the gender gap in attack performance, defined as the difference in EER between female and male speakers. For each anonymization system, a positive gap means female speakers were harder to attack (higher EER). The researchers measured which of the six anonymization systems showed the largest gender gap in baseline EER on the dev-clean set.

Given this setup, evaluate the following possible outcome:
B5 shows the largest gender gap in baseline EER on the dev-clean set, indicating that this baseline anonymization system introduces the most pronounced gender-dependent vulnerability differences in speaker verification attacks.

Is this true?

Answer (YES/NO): NO